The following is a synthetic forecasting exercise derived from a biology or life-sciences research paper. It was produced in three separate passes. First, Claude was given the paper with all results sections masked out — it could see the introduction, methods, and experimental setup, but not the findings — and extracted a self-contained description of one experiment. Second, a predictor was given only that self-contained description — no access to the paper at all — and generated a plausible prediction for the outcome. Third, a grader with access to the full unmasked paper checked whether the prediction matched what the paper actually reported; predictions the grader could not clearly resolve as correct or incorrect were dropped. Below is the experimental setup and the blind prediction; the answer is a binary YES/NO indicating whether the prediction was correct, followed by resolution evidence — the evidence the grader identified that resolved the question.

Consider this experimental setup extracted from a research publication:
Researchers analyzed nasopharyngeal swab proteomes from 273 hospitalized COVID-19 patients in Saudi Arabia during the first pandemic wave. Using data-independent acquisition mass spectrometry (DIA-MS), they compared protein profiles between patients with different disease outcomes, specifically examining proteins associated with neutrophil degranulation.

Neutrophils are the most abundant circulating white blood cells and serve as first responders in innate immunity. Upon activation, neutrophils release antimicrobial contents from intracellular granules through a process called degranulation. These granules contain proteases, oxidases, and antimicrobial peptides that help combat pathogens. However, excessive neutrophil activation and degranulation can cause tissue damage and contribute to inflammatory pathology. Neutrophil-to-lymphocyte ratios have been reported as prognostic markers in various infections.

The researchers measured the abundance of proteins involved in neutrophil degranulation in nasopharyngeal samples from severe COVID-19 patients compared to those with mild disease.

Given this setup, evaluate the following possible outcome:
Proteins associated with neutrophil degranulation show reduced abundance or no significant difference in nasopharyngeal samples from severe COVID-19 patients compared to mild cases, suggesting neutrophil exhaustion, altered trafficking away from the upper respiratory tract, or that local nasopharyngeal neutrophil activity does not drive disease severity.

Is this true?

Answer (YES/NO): NO